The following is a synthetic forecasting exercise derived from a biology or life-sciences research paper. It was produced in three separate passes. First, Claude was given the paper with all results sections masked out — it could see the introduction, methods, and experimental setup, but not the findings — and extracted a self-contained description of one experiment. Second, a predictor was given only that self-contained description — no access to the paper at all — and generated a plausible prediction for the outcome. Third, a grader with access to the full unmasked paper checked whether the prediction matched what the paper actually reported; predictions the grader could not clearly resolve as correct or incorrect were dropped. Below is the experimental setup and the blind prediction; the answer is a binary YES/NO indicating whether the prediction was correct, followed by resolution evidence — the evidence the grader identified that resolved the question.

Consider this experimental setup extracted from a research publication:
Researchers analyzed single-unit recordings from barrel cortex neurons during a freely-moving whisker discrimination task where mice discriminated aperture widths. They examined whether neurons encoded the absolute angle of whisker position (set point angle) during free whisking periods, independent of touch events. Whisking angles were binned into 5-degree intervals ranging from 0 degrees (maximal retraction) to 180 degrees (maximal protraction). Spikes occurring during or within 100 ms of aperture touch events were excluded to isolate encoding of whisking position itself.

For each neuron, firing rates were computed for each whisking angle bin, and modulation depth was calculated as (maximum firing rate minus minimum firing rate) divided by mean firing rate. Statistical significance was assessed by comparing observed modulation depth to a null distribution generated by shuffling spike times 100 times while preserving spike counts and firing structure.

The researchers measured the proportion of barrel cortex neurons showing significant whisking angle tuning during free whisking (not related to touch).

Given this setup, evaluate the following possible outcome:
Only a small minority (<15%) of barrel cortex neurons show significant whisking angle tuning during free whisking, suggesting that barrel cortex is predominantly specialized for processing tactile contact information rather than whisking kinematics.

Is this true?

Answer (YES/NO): YES